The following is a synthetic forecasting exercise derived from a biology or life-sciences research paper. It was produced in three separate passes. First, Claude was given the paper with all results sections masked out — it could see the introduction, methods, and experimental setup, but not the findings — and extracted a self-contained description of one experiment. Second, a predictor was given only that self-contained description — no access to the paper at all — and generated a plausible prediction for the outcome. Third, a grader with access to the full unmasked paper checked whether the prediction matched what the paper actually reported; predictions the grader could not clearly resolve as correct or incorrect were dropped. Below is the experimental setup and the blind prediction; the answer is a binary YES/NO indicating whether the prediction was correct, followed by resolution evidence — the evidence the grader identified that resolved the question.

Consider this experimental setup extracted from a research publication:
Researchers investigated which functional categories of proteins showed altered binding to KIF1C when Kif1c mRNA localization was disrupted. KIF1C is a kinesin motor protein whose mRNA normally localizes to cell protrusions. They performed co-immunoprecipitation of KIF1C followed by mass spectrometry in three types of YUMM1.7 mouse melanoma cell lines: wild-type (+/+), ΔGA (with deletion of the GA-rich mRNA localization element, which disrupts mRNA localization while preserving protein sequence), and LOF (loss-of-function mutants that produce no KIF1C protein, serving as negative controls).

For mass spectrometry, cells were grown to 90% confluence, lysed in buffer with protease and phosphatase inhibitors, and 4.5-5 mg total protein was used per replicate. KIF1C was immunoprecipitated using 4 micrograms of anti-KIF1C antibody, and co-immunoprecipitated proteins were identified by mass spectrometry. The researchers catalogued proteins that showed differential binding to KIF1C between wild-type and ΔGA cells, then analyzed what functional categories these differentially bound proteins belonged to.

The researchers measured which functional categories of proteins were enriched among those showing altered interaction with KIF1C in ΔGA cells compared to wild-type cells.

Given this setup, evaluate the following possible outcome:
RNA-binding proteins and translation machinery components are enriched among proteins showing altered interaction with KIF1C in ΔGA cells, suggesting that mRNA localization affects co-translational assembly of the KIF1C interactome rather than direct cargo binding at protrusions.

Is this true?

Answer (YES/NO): NO